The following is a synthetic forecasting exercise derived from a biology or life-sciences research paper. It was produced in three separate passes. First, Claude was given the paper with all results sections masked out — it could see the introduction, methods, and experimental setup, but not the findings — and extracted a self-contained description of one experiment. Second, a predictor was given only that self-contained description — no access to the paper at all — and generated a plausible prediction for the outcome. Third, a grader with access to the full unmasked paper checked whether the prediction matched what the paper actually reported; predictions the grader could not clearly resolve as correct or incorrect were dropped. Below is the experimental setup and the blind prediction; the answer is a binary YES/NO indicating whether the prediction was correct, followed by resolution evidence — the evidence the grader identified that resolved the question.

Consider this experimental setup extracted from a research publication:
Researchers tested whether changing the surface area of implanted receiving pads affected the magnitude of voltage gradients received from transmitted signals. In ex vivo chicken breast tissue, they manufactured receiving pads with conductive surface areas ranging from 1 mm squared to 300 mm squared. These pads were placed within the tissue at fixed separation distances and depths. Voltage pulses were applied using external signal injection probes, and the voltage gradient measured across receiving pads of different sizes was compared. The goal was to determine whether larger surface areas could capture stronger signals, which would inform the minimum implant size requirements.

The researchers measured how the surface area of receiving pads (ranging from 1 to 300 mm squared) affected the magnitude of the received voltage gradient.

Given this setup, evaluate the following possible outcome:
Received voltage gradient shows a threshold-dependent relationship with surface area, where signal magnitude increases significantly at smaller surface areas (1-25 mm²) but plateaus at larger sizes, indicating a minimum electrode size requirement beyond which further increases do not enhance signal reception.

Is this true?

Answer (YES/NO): NO